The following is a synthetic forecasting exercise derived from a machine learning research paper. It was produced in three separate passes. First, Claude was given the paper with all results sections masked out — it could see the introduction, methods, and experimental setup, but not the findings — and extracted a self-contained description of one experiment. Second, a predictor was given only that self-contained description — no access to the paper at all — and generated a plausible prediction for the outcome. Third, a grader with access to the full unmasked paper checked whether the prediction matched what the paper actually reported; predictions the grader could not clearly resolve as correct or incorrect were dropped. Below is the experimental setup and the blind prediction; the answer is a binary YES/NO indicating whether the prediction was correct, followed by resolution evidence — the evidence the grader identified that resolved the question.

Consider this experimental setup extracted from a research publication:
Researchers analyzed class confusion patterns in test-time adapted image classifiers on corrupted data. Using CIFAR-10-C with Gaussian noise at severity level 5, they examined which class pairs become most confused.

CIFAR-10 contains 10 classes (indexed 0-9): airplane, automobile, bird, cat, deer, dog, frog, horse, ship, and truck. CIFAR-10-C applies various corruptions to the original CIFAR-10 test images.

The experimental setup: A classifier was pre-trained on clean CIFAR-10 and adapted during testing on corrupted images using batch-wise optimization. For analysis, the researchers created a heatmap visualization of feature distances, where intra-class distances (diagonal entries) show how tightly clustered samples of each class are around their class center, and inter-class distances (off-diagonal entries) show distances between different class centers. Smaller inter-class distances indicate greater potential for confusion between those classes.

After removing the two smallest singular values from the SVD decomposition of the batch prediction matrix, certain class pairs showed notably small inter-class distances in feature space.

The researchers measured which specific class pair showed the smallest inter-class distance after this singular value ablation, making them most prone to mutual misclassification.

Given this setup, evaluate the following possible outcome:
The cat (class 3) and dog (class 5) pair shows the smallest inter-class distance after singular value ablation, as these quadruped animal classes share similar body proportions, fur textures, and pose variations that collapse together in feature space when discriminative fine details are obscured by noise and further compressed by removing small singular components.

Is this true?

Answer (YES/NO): NO